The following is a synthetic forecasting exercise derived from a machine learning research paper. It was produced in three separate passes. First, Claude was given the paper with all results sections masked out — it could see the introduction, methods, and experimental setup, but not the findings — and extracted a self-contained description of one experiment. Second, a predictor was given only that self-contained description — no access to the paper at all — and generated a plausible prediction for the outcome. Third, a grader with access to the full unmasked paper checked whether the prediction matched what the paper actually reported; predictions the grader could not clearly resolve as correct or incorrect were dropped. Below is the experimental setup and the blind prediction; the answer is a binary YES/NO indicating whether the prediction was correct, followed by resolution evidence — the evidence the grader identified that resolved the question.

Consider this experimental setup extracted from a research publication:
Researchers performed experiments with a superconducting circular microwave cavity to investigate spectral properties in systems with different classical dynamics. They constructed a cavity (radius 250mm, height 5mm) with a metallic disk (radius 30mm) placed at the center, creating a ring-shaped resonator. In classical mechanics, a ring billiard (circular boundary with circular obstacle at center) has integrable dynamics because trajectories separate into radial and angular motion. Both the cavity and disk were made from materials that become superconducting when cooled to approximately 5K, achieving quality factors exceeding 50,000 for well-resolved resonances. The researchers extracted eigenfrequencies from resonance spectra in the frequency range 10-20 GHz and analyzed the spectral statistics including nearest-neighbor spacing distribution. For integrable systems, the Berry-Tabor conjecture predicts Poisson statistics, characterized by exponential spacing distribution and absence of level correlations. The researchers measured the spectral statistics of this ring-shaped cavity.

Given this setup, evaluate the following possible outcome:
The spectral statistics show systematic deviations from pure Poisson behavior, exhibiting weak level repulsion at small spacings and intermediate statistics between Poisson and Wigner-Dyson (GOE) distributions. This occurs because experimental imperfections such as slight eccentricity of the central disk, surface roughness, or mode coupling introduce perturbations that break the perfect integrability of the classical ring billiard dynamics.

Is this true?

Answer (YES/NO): NO